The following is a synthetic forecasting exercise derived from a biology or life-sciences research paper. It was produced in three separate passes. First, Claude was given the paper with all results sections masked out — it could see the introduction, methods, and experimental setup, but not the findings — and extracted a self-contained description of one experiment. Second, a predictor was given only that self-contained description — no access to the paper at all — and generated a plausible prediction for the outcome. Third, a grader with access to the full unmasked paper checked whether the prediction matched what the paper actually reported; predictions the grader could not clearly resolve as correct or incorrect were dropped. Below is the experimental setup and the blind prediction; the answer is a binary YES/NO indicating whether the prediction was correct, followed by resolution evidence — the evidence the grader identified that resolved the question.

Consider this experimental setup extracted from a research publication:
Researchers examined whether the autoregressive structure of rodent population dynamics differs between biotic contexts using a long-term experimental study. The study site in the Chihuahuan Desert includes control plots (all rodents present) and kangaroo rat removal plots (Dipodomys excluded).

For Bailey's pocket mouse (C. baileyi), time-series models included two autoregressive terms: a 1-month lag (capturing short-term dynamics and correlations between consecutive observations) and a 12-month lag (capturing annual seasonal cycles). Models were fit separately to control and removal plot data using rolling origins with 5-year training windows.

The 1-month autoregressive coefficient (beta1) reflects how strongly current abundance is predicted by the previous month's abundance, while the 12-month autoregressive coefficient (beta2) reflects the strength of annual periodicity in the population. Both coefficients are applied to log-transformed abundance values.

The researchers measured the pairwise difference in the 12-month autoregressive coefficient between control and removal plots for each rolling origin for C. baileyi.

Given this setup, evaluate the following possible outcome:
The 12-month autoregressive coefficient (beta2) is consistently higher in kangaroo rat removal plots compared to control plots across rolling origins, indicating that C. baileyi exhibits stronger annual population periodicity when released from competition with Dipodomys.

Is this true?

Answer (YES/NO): NO